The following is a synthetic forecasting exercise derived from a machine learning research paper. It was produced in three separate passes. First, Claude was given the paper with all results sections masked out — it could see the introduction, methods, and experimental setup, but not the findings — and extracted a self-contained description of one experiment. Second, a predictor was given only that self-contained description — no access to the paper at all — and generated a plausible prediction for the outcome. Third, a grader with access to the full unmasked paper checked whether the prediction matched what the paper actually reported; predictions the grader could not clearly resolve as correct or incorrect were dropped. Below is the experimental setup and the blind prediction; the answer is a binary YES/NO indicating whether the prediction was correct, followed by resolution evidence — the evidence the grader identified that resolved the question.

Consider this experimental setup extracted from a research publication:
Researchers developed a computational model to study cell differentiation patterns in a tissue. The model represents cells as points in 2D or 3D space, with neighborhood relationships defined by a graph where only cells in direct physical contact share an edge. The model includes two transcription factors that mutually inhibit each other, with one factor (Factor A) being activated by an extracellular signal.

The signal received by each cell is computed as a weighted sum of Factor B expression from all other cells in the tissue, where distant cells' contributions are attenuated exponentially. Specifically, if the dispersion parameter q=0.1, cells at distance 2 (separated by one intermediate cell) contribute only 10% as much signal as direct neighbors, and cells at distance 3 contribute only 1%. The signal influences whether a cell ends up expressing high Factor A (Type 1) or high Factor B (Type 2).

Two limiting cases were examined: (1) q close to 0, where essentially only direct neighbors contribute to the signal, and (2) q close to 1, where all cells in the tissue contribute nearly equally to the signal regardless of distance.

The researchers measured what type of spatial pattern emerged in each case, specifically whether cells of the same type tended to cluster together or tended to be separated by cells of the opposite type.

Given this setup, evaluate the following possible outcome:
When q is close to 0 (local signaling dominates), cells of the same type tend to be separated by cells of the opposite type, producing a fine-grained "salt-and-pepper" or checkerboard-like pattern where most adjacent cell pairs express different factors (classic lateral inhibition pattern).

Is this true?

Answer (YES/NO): YES